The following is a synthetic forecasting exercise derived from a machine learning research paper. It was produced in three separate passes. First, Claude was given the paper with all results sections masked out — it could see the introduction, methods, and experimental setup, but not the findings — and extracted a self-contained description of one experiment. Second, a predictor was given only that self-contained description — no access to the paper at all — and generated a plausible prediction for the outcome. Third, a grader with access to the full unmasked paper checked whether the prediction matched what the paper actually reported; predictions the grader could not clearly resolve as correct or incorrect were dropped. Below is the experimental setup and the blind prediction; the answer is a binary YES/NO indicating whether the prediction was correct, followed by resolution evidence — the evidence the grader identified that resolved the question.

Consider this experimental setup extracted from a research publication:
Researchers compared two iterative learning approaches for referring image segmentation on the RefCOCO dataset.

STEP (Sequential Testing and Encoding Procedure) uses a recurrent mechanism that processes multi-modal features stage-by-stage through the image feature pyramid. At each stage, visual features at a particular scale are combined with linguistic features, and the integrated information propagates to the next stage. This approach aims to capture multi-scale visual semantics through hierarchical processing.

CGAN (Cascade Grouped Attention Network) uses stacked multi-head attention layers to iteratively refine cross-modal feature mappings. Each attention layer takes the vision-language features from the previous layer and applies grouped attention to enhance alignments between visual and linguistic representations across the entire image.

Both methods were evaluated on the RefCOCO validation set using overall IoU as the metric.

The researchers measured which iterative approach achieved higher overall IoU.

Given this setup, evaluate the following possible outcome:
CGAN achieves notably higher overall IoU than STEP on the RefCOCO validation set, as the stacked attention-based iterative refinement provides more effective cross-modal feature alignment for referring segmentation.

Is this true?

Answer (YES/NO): YES